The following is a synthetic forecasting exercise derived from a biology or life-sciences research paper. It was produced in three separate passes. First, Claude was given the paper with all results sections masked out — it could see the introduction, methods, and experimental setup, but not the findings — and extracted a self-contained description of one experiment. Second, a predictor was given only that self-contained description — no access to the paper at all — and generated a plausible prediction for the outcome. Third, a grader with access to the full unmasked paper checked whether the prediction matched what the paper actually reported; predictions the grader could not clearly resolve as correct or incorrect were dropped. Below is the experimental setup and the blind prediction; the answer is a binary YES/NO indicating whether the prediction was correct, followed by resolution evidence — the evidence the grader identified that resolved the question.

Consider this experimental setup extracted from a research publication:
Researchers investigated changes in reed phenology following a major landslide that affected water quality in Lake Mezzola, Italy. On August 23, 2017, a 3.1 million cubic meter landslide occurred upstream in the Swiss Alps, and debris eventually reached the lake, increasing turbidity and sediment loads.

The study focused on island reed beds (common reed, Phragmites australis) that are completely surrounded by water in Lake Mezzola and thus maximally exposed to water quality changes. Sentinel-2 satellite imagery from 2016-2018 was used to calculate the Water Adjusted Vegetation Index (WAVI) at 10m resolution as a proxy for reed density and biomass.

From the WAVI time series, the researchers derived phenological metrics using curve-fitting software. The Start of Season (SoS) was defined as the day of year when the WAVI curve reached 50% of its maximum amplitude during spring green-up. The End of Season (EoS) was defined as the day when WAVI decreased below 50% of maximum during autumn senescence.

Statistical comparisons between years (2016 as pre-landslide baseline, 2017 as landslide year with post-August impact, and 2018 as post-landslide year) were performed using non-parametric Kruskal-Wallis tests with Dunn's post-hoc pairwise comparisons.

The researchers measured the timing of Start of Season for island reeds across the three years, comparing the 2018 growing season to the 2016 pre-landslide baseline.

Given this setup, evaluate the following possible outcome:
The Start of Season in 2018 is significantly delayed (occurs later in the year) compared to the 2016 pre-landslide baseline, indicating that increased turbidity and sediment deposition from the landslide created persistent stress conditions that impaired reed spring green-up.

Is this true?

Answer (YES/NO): YES